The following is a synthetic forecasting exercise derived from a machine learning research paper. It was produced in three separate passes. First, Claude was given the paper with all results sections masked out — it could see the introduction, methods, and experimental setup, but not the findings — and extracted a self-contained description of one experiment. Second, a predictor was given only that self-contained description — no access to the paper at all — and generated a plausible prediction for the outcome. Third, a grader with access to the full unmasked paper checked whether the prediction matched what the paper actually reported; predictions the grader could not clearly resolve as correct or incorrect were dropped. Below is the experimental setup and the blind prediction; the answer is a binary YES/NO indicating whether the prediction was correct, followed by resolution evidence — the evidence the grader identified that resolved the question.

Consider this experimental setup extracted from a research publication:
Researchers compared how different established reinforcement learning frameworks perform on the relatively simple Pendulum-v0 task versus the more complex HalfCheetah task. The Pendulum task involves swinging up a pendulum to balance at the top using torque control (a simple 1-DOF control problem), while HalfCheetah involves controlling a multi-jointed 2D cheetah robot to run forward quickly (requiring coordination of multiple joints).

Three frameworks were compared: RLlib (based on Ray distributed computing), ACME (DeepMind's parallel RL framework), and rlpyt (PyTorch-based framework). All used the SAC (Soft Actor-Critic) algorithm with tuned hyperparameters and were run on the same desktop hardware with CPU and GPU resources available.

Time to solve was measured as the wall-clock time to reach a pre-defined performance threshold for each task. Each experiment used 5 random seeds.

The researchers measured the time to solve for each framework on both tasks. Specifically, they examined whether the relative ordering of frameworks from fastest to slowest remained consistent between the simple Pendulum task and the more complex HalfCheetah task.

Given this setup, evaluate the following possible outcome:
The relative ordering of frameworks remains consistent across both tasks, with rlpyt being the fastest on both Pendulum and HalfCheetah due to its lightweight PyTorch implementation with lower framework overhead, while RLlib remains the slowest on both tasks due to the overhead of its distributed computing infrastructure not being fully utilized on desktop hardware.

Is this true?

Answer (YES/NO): NO